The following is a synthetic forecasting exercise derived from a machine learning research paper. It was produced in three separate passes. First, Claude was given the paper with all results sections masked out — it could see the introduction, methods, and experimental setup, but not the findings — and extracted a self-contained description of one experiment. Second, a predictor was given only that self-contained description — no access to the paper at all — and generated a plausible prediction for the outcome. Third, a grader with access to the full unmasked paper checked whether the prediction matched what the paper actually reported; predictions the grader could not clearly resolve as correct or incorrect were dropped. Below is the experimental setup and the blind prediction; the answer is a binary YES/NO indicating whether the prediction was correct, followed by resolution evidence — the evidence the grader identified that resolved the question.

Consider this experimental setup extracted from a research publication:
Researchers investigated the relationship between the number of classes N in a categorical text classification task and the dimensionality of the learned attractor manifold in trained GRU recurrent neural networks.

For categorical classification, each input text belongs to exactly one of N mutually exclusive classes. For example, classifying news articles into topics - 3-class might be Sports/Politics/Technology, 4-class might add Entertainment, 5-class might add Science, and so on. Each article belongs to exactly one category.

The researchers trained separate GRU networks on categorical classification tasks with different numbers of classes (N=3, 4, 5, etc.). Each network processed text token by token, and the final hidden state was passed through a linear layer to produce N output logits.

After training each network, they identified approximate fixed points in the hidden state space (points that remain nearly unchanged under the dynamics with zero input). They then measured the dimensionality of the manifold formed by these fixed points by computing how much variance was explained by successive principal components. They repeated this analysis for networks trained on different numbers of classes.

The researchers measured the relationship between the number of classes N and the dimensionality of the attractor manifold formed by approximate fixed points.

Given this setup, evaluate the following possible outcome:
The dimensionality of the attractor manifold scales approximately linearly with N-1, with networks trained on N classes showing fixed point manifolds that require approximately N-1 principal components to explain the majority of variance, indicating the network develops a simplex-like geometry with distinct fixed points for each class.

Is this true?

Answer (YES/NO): YES